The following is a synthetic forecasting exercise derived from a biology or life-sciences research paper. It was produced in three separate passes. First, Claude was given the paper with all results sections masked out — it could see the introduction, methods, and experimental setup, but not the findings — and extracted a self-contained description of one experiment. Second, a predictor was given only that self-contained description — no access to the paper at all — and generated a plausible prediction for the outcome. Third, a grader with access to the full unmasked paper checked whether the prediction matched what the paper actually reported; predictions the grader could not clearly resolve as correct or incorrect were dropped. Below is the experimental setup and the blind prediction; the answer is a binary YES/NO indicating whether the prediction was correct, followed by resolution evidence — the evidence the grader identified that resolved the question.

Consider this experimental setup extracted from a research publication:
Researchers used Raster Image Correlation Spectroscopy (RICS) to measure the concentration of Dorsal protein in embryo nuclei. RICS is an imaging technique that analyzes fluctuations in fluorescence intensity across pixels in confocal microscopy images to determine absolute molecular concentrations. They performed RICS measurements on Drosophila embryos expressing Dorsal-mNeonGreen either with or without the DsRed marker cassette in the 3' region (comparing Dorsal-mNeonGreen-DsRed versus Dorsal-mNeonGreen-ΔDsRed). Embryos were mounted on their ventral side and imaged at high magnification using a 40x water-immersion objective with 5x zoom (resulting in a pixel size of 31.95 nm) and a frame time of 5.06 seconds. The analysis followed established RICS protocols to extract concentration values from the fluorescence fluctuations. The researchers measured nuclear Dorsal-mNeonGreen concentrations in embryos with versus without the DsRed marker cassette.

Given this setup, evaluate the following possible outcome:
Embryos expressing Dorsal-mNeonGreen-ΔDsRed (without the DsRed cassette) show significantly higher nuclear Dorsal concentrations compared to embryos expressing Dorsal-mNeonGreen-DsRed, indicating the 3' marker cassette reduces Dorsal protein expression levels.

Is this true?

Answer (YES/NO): YES